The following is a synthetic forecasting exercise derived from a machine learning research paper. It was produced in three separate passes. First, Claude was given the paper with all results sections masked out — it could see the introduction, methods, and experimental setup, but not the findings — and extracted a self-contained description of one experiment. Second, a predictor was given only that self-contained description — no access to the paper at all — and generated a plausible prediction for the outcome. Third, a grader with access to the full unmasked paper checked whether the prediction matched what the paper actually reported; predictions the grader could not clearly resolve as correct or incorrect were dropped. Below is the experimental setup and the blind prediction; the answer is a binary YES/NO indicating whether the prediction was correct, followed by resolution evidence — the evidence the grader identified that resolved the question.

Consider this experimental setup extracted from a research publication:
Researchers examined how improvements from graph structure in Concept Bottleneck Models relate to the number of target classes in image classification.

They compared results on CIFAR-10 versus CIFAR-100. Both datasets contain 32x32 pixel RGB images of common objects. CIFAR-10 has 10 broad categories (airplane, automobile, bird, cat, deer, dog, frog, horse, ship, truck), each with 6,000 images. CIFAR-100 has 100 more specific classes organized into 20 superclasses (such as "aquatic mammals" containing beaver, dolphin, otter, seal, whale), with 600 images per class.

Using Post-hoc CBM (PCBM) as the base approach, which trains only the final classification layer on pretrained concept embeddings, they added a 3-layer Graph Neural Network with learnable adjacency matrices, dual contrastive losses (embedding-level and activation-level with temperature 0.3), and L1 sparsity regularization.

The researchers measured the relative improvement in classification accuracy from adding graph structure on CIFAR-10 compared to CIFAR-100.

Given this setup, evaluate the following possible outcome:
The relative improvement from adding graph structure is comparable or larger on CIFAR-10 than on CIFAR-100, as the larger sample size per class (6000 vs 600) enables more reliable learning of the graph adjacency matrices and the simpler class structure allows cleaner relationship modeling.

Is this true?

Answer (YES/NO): NO